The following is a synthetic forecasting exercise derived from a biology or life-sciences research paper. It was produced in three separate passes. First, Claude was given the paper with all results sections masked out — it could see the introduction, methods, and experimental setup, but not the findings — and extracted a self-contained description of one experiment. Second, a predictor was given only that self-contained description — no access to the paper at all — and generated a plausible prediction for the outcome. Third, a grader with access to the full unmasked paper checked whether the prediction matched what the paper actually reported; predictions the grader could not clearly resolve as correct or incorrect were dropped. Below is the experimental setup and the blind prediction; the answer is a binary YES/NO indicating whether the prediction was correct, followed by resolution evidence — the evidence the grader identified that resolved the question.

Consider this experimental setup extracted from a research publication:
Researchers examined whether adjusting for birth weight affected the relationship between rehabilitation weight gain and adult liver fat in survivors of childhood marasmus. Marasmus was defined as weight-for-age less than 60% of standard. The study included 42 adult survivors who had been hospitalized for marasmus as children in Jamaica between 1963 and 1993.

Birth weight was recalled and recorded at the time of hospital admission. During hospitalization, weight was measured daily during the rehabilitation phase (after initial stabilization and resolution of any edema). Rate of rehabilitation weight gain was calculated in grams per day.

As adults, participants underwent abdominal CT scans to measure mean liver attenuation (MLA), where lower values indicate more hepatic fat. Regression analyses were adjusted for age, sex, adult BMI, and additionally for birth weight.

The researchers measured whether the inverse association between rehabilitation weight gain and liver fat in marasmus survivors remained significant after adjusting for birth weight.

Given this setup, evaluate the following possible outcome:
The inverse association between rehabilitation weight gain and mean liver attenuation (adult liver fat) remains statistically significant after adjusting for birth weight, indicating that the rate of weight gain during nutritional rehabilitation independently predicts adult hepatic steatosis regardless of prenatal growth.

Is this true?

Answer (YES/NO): YES